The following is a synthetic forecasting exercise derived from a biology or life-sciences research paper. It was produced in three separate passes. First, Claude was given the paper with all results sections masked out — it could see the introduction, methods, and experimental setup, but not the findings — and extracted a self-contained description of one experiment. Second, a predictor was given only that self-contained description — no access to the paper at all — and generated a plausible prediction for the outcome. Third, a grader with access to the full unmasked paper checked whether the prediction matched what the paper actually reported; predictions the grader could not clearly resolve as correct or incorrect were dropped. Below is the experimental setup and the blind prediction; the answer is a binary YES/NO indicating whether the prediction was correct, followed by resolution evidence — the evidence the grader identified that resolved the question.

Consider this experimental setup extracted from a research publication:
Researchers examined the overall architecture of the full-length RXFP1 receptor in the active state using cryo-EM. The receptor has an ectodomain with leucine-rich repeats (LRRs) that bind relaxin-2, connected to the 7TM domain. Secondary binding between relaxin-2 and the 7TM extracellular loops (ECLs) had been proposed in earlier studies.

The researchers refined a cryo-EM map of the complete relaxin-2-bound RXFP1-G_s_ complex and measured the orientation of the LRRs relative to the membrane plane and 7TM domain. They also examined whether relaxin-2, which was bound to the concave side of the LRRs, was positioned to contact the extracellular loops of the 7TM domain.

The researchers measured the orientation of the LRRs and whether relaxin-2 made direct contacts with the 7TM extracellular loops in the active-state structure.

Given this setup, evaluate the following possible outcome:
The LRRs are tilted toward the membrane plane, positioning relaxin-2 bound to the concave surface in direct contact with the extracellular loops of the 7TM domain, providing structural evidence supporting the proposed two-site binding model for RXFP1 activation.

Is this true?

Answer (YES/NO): NO